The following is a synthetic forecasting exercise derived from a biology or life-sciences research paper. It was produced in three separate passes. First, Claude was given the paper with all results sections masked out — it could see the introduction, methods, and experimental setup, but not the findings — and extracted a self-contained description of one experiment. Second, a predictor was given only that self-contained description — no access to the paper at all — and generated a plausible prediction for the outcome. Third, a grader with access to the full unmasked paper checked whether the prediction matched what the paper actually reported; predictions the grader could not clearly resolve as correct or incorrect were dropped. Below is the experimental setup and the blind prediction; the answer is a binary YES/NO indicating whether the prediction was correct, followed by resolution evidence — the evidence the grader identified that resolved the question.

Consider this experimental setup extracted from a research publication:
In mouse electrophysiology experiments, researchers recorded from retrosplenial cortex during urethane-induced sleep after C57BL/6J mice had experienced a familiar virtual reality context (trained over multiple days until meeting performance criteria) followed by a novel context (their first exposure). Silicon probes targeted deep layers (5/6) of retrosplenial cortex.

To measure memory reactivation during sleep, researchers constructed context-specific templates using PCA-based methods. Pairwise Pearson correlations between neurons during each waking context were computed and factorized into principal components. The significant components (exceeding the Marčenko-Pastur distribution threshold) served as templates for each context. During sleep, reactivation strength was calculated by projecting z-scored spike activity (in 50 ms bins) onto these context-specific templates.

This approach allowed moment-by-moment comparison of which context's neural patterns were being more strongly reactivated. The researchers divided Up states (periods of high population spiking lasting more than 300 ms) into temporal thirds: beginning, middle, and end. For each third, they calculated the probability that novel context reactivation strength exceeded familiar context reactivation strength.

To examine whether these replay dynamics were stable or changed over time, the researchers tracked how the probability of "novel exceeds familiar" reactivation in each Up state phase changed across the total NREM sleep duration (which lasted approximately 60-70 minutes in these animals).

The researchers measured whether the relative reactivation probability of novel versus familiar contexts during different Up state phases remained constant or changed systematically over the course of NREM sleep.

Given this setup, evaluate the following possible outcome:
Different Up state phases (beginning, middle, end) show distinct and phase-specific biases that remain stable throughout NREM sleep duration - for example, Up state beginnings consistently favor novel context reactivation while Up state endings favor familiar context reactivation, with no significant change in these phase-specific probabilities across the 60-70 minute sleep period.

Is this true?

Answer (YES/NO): NO